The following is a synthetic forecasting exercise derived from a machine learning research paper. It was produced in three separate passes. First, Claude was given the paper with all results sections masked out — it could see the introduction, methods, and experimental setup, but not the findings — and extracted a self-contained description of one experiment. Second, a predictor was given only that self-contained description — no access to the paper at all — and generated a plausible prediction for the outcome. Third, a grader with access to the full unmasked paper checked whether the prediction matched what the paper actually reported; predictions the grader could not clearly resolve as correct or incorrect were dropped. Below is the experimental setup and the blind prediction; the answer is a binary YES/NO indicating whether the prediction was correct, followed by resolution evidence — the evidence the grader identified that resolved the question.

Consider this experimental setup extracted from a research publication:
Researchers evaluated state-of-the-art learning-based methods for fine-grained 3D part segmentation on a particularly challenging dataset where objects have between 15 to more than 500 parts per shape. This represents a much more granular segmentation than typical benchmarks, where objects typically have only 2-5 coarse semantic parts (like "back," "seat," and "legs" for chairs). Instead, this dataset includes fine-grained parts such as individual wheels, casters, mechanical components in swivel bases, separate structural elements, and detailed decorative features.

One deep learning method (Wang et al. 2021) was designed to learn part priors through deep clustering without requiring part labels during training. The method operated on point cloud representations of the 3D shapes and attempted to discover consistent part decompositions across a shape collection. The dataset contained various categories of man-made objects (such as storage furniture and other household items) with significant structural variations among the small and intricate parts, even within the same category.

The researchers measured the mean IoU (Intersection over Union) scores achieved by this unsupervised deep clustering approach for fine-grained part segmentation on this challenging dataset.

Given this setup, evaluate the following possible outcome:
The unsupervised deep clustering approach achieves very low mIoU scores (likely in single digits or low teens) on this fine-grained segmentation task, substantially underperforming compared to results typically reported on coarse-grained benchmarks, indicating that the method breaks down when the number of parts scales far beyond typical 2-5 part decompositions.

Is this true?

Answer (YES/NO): NO